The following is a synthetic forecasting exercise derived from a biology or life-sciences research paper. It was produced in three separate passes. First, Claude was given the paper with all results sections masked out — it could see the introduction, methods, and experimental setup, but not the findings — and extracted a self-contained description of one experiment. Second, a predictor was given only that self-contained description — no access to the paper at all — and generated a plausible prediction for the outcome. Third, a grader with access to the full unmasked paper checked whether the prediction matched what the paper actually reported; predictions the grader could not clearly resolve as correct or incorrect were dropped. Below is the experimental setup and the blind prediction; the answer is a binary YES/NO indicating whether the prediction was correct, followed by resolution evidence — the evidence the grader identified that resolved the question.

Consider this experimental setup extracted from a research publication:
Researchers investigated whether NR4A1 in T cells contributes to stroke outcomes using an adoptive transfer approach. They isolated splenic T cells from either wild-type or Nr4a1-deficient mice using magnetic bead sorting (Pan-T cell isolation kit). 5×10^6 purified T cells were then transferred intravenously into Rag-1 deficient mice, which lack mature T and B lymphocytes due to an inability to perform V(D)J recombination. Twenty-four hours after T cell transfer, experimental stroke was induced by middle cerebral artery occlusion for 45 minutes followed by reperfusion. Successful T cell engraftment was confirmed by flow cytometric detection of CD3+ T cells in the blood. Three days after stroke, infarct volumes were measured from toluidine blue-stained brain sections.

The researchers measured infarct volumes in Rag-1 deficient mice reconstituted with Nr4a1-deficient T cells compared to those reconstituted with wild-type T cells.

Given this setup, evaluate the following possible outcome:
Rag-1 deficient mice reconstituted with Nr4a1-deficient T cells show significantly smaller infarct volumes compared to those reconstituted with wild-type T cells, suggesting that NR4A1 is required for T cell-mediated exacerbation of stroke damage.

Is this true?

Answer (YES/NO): NO